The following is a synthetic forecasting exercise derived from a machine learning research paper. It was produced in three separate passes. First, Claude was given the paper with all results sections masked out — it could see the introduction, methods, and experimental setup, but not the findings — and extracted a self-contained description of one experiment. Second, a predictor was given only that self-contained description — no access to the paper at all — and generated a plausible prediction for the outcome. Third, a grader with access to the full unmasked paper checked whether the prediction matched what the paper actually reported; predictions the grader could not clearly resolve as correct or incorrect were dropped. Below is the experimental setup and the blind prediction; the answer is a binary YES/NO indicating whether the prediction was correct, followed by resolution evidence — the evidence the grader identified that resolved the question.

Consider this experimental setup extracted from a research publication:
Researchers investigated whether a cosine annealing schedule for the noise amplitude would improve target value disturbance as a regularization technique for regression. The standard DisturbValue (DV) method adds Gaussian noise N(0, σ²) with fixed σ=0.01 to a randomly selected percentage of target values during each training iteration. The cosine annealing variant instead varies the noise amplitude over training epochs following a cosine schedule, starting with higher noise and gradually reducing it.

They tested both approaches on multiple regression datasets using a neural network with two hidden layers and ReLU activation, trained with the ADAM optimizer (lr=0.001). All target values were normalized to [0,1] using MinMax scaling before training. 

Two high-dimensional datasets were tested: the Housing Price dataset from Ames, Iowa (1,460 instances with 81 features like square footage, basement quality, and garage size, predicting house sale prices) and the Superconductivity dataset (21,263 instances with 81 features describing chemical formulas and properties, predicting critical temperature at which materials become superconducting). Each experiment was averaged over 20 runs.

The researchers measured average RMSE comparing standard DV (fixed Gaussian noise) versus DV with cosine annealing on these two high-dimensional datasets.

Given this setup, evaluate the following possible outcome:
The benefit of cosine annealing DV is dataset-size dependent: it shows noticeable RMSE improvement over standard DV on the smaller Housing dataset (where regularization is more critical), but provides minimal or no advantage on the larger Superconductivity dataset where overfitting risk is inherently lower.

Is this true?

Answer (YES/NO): YES